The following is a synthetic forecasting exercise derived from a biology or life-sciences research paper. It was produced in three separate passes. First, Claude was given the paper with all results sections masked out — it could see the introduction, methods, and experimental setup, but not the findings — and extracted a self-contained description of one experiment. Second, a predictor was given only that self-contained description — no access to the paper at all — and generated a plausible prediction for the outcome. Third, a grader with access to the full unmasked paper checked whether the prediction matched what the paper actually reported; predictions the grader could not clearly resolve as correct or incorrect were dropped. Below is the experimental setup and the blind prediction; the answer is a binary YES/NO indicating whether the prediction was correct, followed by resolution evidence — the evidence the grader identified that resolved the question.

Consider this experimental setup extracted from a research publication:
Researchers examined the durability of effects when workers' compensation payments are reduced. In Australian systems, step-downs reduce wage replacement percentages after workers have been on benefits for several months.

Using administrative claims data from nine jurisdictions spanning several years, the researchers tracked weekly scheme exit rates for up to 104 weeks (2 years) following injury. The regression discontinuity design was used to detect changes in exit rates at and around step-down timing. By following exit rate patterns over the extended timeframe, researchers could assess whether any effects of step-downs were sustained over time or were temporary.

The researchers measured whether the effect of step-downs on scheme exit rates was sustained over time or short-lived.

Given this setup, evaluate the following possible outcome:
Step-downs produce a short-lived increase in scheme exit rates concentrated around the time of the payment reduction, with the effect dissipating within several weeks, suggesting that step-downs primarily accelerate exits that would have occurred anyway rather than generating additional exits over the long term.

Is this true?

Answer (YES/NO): YES